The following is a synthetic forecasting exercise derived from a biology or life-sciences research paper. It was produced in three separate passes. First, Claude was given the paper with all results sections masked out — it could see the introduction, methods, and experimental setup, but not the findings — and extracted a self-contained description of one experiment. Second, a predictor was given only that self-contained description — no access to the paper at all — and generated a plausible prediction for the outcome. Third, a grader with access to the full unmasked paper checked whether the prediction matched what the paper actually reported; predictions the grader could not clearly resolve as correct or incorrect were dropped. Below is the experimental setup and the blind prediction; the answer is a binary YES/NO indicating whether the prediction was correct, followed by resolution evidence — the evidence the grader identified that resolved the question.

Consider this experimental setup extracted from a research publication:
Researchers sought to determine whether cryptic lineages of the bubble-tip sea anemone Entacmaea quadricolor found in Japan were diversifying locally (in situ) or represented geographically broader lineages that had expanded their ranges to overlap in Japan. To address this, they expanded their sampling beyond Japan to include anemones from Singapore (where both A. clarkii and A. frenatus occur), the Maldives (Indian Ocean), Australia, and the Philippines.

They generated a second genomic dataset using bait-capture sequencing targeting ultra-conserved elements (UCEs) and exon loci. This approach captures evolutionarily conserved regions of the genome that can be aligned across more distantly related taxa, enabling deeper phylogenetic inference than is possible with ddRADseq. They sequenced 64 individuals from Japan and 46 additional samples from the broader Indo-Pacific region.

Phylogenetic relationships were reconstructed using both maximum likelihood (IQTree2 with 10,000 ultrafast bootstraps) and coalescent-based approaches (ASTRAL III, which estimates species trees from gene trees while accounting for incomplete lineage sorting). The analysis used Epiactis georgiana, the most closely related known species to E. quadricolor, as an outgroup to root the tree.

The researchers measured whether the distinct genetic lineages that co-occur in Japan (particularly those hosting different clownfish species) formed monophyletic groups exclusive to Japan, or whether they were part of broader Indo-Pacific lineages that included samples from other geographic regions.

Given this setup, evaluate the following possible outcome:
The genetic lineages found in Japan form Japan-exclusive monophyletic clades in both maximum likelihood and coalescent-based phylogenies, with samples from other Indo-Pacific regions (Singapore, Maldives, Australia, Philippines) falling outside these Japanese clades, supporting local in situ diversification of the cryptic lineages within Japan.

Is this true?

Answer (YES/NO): NO